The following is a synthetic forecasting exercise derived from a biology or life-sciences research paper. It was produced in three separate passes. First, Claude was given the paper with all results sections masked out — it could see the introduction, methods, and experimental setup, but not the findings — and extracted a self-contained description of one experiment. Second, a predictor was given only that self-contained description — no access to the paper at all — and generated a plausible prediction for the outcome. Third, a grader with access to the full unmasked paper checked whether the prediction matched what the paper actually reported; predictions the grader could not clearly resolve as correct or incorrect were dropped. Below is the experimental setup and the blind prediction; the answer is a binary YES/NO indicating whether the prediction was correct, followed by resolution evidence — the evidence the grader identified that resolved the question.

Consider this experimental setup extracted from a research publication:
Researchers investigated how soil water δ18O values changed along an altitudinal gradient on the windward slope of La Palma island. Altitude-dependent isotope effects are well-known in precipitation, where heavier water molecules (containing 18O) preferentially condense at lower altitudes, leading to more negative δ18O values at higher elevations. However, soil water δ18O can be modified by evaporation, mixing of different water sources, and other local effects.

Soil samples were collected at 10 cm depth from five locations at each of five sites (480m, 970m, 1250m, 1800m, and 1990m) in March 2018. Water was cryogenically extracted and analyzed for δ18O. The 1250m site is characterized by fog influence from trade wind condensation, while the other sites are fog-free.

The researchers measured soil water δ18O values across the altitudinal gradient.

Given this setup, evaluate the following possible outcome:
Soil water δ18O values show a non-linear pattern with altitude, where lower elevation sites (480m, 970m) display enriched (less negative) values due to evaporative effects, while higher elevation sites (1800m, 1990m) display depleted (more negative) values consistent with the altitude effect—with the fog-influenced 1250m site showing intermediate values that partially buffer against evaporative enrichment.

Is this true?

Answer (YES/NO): NO